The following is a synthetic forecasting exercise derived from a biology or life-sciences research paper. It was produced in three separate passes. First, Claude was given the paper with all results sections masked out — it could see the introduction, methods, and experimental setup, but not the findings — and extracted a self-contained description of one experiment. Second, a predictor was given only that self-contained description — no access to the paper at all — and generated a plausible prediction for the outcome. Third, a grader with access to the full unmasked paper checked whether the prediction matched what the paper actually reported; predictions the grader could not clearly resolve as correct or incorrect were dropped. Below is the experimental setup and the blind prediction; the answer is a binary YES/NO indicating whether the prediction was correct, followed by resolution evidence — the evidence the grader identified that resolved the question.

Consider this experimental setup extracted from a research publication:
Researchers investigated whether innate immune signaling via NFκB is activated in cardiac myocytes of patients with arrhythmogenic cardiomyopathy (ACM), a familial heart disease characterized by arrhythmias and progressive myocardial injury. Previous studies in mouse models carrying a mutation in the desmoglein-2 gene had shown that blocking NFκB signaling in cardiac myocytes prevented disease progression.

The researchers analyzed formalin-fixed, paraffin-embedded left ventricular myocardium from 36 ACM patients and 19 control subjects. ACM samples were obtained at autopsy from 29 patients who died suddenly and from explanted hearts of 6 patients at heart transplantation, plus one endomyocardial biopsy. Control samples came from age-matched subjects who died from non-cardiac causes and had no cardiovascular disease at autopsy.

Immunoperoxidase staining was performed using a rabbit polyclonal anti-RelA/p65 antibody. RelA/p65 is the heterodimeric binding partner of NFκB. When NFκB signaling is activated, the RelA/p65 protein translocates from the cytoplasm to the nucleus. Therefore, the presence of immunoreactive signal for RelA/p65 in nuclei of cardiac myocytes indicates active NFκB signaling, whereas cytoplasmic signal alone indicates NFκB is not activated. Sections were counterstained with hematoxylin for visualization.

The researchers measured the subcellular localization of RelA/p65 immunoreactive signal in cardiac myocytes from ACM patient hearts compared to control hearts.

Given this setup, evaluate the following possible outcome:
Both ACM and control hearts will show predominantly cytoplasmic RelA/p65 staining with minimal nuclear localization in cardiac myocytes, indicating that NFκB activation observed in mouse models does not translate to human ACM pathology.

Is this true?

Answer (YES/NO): NO